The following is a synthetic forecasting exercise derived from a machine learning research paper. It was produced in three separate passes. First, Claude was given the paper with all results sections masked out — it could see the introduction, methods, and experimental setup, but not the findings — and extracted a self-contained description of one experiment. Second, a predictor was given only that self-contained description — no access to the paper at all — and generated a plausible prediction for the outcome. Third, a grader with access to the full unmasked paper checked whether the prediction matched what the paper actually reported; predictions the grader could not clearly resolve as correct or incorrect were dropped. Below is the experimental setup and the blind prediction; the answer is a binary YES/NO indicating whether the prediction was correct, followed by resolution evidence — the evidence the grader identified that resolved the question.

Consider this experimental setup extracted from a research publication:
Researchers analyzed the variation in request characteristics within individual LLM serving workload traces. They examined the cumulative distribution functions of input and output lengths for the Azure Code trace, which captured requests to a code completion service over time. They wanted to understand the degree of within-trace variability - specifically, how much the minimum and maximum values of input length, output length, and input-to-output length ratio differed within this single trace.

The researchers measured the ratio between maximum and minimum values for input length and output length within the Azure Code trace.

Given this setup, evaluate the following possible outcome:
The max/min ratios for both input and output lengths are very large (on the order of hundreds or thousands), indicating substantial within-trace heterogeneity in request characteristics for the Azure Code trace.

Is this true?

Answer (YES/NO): YES